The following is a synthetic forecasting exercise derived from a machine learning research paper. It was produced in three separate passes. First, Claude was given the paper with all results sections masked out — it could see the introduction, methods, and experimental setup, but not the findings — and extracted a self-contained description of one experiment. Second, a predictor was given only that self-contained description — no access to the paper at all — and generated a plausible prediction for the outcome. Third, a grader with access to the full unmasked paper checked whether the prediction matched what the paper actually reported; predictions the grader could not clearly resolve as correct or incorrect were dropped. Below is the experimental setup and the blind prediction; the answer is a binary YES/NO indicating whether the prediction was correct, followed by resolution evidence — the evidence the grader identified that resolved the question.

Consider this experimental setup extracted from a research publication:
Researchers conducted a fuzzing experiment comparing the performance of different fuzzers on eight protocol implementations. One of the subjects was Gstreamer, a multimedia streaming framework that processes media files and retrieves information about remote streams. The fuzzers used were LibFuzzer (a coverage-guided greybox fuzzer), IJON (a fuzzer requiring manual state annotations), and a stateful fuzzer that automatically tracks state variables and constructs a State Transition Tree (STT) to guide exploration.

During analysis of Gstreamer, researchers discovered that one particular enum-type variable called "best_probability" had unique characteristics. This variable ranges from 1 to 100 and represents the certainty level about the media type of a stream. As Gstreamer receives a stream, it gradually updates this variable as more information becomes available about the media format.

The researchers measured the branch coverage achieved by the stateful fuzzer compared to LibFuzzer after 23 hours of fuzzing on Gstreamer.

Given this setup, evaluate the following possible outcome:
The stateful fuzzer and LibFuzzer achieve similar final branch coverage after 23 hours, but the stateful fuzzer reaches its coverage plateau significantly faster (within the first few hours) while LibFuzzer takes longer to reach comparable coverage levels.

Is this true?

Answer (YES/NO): NO